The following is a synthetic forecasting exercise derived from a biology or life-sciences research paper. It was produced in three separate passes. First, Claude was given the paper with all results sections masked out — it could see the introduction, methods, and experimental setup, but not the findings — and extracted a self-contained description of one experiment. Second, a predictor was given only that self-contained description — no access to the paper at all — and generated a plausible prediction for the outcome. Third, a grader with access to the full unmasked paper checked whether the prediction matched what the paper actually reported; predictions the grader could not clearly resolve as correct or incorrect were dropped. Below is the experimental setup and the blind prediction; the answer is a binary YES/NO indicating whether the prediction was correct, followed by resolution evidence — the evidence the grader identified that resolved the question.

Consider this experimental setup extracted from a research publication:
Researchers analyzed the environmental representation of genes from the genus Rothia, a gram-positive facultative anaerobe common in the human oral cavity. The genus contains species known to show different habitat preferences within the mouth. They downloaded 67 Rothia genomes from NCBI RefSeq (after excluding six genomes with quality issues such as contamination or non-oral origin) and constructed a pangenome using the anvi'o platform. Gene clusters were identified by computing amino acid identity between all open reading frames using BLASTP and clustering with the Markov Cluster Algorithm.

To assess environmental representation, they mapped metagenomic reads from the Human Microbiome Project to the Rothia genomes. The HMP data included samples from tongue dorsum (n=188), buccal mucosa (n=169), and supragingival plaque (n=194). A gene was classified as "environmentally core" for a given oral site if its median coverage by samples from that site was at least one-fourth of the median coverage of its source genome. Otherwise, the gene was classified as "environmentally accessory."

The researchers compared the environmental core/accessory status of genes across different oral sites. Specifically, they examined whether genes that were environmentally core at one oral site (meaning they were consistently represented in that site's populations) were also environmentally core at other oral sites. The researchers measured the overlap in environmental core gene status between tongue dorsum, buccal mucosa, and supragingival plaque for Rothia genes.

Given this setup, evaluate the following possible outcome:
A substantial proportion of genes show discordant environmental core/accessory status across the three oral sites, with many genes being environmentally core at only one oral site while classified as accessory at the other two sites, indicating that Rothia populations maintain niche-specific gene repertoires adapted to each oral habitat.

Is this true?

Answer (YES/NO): NO